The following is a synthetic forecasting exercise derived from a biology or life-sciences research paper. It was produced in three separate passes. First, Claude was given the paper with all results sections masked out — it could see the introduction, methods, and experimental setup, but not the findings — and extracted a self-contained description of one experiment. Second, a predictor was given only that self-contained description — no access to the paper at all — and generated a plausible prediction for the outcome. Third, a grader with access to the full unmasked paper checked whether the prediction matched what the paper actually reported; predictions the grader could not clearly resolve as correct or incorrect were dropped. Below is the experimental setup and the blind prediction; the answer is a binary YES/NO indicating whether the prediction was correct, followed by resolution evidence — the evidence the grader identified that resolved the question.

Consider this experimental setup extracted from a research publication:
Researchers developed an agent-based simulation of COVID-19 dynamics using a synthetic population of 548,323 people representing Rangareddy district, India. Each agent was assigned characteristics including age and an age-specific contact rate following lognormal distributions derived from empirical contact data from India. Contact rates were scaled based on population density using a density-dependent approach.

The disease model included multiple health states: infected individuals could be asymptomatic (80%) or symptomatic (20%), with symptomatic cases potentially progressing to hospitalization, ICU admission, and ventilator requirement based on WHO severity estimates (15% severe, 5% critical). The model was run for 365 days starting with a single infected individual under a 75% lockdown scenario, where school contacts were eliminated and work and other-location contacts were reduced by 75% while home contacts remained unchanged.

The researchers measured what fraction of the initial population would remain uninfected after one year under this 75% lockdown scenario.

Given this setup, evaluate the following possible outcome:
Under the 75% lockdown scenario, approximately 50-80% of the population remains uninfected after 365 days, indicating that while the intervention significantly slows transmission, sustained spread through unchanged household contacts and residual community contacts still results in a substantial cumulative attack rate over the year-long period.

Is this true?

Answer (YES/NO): NO